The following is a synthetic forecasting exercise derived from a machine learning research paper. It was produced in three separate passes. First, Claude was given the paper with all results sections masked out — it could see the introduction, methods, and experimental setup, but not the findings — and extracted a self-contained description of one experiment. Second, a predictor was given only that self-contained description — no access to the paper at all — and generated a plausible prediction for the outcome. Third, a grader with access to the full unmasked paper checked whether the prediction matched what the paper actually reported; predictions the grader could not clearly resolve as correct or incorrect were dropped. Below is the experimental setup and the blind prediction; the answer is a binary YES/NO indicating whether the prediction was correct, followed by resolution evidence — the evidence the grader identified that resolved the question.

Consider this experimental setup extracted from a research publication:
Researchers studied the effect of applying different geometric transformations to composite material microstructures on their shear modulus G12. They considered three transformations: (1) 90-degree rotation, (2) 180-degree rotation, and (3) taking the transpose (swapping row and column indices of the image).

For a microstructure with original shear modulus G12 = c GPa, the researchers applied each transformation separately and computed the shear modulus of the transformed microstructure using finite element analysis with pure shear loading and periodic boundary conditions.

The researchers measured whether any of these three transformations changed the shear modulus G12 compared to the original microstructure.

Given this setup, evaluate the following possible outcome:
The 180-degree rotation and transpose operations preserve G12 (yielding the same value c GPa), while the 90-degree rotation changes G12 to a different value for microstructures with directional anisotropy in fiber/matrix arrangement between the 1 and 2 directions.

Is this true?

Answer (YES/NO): NO